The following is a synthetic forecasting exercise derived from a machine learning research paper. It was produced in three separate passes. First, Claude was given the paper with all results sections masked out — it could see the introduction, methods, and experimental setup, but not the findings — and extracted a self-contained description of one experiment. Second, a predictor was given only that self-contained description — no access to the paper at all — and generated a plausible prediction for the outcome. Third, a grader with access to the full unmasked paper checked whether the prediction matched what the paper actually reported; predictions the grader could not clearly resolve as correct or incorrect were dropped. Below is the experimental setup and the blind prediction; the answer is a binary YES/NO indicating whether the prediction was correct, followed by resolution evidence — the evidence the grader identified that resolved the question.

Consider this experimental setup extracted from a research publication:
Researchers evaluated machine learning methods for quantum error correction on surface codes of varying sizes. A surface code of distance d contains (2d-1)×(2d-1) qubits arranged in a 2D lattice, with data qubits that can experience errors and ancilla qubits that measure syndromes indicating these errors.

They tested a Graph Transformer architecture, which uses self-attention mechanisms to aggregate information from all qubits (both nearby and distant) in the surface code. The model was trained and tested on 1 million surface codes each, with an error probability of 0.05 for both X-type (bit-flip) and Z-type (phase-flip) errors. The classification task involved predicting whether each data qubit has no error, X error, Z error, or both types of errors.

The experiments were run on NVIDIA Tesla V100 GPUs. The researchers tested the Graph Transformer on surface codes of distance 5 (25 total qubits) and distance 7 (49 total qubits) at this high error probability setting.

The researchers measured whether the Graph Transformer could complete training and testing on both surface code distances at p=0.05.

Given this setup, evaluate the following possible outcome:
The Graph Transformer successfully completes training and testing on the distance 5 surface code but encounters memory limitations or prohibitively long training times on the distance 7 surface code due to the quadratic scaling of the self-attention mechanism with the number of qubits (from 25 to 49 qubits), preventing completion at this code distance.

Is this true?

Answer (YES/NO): YES